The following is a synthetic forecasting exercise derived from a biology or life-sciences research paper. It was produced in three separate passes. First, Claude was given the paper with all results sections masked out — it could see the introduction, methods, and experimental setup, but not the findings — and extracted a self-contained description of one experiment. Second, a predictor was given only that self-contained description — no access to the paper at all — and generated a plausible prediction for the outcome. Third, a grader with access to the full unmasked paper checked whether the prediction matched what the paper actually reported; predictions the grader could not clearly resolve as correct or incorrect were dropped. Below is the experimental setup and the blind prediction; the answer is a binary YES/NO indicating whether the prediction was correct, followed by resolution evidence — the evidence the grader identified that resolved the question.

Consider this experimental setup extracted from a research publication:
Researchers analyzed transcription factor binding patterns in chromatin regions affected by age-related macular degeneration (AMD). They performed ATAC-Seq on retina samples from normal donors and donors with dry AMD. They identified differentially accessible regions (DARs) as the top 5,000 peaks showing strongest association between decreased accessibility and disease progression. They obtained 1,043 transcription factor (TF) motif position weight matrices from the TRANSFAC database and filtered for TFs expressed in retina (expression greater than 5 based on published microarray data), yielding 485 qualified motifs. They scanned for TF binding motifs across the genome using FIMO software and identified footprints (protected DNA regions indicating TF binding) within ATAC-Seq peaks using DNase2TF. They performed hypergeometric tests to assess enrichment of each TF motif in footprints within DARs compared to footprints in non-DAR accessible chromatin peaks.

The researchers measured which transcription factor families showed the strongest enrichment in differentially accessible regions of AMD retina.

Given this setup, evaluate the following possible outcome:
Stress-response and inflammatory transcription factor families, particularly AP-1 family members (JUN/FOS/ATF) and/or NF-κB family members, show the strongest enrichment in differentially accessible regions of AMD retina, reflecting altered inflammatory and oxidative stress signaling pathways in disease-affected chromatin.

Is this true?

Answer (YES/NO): NO